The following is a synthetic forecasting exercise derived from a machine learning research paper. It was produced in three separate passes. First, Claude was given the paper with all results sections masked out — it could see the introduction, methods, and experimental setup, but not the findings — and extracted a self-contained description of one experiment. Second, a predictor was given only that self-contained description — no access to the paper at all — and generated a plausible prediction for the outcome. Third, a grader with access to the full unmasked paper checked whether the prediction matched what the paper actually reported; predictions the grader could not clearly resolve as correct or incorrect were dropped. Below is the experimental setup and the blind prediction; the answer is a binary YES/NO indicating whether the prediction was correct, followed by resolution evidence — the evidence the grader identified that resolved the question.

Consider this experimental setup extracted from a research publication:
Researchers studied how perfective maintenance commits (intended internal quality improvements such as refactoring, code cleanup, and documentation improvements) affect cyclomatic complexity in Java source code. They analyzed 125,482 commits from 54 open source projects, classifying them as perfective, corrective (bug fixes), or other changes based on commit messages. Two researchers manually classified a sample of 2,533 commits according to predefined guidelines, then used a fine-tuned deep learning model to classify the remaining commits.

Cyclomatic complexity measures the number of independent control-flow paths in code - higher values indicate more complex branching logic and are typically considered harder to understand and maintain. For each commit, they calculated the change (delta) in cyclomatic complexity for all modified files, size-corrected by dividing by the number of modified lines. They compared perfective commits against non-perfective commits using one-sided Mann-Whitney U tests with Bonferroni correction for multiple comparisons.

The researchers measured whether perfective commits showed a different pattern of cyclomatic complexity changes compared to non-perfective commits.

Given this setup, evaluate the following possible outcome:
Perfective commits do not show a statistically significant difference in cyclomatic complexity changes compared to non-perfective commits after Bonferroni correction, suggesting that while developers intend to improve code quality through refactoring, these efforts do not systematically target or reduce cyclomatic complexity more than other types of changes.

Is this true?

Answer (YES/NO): NO